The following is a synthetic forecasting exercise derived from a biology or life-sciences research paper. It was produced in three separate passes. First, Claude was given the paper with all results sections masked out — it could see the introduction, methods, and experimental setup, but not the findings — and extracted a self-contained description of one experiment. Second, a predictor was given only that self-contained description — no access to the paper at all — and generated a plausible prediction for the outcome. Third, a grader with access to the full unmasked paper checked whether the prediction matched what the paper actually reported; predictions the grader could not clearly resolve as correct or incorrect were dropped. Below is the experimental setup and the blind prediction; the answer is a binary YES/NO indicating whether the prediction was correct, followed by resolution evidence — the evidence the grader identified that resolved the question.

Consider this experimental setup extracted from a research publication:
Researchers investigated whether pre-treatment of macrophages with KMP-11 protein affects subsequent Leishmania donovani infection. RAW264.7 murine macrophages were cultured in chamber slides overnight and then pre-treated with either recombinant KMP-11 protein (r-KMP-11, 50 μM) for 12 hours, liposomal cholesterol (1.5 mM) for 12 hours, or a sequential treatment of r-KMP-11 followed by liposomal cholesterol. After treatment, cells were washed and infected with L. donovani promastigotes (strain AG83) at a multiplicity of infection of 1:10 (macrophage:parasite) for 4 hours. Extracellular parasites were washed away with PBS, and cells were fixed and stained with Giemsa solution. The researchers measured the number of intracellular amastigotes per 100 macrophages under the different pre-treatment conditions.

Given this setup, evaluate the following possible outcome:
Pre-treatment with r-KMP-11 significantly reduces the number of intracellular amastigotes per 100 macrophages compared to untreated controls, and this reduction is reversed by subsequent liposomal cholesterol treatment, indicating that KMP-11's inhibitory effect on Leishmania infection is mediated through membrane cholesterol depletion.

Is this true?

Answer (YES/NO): NO